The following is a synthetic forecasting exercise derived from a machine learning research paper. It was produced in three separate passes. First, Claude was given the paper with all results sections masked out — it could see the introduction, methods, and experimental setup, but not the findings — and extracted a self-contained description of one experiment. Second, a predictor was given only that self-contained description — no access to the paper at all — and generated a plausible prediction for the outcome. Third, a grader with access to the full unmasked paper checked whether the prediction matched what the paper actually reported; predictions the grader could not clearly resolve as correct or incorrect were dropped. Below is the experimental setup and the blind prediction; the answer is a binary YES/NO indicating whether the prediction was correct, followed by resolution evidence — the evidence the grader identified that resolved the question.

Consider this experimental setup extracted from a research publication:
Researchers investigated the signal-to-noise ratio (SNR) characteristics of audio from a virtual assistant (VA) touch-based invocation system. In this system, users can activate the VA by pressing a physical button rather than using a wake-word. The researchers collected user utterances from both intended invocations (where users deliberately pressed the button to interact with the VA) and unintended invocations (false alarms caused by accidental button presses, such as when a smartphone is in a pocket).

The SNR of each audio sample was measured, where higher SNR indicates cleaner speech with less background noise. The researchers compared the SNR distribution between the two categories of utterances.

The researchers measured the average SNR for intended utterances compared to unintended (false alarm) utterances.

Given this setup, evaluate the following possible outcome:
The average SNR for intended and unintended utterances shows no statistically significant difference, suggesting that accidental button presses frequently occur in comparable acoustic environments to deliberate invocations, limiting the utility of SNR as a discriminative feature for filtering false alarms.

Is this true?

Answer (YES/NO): NO